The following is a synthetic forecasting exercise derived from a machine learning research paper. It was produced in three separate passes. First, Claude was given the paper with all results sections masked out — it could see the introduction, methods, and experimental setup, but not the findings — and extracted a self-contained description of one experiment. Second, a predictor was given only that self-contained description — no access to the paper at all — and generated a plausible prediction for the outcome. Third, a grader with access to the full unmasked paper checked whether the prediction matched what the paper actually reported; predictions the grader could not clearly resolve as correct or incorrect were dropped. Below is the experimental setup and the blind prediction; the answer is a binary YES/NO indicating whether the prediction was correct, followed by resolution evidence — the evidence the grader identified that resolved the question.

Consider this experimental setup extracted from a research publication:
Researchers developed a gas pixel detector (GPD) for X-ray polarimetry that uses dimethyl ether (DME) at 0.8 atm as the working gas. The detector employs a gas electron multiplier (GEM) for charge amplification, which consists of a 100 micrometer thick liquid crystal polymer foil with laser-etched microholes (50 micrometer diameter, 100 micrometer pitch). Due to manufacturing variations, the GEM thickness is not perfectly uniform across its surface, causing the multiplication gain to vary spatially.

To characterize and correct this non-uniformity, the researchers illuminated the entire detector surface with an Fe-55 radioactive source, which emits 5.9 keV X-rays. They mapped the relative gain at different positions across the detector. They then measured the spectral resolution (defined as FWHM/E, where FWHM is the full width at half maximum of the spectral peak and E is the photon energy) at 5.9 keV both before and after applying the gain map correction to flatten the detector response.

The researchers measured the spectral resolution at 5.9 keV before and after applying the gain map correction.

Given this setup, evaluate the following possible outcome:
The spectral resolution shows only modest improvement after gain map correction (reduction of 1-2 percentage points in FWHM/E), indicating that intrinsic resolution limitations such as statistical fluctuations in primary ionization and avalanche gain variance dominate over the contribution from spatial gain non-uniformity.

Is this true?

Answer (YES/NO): NO